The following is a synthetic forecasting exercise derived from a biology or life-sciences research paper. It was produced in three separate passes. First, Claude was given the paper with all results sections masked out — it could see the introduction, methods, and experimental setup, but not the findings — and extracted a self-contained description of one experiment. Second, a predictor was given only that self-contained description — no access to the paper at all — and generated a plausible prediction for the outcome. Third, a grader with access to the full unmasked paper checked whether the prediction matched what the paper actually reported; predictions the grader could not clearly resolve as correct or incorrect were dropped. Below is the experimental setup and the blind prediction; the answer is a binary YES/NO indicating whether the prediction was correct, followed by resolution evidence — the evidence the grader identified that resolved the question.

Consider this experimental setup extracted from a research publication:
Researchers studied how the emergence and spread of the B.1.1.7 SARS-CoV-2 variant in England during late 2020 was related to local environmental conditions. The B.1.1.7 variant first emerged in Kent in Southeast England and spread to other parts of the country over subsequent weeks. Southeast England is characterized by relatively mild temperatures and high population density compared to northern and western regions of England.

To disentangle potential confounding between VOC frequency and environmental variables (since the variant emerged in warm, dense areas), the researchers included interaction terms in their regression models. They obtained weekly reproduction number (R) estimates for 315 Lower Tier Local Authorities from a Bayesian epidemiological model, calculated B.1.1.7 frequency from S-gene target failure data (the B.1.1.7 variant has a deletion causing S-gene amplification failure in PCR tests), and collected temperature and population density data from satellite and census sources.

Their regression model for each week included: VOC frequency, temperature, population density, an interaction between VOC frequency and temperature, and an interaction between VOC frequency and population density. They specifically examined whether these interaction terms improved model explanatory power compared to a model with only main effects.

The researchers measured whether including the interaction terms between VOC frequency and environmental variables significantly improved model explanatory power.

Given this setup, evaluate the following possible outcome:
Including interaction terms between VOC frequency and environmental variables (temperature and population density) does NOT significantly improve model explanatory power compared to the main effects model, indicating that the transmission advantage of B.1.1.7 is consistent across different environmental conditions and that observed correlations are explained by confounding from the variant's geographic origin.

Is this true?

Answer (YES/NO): NO